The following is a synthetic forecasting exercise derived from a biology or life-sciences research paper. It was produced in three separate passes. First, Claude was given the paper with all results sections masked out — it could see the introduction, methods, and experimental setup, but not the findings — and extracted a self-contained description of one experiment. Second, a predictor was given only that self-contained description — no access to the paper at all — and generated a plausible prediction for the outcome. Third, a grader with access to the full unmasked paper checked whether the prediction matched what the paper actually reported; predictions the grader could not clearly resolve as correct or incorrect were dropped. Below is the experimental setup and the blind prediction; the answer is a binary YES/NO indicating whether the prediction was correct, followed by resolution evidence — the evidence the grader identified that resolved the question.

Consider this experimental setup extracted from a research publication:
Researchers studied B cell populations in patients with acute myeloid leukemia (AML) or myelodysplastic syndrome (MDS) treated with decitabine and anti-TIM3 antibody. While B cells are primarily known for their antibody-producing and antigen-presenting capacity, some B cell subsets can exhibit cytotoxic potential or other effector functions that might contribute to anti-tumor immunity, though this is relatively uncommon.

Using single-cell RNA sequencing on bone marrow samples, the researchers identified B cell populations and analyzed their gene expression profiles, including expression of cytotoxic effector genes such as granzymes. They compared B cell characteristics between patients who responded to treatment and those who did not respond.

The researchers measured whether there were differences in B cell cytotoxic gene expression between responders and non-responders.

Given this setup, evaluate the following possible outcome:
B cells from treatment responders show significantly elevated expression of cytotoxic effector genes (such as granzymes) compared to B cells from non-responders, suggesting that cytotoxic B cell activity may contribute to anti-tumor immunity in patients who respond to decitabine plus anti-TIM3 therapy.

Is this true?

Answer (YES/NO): YES